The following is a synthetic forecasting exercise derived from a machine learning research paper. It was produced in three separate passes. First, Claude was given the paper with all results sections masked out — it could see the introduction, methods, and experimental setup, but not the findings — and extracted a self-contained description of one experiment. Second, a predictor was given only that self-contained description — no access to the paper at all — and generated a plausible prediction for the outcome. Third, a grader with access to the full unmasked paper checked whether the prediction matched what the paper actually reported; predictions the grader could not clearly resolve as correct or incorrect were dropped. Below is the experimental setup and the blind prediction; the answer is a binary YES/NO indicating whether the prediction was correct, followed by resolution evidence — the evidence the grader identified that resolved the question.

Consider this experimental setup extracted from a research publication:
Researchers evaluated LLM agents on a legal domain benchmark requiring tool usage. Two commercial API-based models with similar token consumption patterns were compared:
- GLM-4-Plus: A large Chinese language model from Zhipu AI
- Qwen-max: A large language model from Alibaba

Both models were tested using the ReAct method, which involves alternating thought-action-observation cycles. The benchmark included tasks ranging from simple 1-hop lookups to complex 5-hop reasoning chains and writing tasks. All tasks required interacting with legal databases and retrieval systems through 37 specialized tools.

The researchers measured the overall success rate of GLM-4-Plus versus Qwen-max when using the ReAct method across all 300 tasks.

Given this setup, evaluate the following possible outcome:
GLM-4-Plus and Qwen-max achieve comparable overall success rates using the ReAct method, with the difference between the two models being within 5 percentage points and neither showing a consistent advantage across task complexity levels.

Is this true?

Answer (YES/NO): NO